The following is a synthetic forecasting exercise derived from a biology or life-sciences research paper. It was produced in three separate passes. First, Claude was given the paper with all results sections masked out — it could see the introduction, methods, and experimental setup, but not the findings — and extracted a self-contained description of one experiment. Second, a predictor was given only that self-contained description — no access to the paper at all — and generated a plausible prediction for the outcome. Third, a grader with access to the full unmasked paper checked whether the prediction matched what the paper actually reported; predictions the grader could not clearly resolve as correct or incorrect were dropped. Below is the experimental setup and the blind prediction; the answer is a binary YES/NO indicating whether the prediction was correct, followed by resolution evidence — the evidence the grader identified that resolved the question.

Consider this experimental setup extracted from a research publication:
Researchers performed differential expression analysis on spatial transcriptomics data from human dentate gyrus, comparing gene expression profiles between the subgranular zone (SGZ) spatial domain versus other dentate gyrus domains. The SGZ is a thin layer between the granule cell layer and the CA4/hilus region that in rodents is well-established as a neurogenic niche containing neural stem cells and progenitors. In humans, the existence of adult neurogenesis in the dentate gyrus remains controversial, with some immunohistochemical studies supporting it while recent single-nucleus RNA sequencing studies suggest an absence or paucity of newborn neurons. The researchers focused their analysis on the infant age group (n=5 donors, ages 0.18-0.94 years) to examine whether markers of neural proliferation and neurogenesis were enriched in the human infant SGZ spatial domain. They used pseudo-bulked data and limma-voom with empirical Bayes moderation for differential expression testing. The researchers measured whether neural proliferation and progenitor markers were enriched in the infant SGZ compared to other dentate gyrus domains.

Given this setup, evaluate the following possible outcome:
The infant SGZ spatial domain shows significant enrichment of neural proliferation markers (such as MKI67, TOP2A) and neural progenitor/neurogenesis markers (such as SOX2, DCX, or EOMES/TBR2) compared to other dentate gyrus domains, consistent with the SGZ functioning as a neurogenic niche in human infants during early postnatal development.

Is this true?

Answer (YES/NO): NO